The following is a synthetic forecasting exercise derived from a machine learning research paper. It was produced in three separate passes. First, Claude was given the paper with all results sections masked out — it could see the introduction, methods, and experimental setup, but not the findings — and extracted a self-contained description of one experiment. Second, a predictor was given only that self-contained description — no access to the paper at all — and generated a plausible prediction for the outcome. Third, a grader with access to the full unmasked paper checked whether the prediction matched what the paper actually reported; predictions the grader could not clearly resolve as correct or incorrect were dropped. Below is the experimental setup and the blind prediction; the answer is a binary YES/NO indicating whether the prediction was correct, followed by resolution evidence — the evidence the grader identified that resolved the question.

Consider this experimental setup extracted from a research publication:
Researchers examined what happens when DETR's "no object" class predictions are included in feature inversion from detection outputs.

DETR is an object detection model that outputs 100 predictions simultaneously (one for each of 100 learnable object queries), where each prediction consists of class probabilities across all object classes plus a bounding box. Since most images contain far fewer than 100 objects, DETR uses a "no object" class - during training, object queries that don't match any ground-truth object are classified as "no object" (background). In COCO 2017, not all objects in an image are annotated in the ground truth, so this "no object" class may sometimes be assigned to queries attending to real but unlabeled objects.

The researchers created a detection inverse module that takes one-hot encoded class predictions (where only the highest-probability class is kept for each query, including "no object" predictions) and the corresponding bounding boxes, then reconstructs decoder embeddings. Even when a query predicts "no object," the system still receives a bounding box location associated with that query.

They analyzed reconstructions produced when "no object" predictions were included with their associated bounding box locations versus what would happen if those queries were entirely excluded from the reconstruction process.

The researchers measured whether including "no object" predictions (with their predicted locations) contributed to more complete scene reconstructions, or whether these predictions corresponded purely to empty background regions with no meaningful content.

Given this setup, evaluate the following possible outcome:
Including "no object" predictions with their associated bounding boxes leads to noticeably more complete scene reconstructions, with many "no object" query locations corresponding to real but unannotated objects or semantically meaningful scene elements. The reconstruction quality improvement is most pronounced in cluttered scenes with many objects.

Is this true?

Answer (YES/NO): NO